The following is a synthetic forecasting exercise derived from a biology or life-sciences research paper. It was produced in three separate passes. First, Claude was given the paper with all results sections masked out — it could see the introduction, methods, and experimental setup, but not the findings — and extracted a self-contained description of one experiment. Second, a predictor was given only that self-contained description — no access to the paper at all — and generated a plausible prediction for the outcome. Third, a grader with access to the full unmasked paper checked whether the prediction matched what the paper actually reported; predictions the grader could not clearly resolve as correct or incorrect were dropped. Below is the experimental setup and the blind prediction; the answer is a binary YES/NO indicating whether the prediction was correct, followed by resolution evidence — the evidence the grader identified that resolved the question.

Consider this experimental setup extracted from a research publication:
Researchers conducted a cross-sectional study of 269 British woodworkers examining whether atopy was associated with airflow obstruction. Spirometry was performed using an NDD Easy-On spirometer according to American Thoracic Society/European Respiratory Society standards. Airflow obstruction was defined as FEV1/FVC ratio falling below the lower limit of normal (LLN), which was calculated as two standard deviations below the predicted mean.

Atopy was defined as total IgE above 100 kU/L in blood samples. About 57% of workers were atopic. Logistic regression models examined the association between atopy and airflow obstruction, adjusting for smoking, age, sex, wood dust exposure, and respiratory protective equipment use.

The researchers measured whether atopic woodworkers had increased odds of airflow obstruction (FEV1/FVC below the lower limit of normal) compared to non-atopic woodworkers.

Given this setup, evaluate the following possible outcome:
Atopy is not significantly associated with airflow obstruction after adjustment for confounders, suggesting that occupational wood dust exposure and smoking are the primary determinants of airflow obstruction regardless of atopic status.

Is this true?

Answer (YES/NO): NO